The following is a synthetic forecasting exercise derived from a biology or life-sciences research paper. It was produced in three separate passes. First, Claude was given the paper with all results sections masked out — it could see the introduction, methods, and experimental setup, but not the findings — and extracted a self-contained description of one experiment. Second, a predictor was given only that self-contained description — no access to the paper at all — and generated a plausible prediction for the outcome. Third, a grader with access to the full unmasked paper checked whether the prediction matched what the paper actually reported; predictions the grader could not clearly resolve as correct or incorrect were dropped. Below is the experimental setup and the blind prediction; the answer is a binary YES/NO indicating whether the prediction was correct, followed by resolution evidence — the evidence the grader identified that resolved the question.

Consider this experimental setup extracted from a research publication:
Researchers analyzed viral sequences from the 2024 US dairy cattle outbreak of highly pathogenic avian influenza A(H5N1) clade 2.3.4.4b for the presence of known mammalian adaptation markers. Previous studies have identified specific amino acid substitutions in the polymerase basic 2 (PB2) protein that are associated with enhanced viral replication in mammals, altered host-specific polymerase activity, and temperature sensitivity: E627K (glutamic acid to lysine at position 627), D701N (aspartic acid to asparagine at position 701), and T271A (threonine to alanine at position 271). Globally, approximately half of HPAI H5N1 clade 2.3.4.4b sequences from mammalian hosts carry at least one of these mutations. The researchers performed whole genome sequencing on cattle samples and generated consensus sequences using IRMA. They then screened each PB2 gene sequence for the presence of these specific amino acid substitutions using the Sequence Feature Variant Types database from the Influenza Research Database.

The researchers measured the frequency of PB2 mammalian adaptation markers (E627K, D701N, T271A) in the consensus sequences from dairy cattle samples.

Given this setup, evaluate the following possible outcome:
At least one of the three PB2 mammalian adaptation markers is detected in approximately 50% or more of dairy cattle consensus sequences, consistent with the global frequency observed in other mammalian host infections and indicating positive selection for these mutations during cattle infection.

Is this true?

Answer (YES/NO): NO